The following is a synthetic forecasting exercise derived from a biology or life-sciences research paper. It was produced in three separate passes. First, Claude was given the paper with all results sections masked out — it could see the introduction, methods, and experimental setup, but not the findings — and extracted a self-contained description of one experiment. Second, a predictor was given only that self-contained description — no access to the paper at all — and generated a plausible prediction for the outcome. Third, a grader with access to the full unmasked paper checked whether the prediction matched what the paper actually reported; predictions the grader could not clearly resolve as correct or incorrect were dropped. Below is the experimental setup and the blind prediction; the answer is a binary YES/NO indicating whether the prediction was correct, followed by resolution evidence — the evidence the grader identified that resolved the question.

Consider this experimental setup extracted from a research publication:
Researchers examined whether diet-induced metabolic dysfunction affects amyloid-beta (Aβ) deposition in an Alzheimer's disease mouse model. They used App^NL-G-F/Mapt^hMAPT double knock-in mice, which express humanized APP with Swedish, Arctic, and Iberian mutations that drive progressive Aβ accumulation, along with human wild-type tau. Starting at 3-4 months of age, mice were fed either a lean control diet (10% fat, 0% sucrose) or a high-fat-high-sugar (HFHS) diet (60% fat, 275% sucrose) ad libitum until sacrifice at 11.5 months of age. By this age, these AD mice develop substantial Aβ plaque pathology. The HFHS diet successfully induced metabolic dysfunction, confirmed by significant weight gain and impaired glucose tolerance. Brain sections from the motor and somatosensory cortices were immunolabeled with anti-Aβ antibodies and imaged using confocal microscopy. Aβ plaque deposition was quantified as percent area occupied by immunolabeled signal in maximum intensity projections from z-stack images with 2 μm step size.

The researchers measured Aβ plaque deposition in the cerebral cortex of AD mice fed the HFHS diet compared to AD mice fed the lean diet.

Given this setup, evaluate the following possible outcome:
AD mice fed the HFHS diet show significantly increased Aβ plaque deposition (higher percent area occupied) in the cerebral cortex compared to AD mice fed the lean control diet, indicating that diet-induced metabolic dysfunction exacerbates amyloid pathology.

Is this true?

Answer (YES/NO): NO